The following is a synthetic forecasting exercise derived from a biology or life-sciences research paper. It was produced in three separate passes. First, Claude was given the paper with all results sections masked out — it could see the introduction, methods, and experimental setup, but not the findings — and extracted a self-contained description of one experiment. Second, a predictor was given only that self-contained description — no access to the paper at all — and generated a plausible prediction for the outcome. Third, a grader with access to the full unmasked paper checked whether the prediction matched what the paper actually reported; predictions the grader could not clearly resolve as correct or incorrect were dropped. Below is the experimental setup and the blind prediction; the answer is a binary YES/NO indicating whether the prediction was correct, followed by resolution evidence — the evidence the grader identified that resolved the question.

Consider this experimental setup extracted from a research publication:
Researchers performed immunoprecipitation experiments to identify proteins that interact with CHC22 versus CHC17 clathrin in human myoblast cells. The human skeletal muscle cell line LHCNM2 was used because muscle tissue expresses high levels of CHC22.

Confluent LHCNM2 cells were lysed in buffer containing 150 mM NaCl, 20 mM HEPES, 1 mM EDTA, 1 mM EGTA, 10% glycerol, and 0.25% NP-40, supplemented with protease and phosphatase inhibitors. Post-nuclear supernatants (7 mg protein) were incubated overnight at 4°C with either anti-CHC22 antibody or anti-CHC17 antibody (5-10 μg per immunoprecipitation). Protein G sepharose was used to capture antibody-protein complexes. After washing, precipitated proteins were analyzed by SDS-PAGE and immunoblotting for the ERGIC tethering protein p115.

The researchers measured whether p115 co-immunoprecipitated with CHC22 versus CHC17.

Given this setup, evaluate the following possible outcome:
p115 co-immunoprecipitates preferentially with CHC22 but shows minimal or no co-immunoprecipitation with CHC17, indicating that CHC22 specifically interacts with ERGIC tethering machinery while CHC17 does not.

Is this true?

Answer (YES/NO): YES